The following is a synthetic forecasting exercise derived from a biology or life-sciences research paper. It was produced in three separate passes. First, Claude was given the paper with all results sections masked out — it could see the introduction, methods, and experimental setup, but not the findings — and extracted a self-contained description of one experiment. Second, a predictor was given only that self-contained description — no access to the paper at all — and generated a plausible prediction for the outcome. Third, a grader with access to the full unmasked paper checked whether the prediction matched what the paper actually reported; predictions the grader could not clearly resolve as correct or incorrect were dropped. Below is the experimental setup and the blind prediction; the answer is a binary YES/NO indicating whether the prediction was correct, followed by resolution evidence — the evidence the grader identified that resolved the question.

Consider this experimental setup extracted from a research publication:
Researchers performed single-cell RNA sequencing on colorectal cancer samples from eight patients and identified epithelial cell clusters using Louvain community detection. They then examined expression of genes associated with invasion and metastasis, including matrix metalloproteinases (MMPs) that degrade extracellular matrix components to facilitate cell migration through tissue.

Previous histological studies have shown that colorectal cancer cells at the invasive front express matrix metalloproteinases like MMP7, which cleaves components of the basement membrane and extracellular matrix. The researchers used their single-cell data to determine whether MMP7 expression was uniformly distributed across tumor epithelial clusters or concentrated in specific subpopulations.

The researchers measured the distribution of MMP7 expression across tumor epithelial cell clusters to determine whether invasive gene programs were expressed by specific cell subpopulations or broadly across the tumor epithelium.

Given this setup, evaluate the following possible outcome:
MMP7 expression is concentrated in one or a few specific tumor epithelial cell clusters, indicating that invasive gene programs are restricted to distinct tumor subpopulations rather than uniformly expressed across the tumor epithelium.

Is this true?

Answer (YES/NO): YES